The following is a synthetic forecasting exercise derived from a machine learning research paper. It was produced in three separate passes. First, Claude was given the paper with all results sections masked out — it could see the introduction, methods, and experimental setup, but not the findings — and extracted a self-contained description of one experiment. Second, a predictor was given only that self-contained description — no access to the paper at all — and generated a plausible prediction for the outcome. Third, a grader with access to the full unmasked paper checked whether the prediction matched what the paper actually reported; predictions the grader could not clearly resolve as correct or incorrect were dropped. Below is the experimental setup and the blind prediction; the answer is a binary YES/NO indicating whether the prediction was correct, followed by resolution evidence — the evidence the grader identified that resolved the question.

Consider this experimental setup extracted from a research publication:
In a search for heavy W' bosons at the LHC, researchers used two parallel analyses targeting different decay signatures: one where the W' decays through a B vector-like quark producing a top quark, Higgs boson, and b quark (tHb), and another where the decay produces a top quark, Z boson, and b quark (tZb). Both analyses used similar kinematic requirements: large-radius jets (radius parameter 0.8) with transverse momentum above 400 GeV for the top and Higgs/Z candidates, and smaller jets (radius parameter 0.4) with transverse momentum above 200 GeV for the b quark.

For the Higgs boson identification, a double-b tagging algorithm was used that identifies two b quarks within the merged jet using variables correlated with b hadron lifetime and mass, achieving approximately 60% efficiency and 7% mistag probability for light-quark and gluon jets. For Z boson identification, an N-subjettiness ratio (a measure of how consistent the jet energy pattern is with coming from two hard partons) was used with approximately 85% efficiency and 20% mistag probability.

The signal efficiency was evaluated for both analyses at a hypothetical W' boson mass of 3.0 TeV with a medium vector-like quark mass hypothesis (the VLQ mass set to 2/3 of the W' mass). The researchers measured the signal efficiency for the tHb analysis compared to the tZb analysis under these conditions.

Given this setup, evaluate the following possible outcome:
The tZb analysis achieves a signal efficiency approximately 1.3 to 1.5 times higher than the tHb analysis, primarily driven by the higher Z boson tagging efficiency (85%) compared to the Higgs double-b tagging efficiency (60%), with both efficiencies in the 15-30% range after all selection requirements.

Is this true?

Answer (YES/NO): NO